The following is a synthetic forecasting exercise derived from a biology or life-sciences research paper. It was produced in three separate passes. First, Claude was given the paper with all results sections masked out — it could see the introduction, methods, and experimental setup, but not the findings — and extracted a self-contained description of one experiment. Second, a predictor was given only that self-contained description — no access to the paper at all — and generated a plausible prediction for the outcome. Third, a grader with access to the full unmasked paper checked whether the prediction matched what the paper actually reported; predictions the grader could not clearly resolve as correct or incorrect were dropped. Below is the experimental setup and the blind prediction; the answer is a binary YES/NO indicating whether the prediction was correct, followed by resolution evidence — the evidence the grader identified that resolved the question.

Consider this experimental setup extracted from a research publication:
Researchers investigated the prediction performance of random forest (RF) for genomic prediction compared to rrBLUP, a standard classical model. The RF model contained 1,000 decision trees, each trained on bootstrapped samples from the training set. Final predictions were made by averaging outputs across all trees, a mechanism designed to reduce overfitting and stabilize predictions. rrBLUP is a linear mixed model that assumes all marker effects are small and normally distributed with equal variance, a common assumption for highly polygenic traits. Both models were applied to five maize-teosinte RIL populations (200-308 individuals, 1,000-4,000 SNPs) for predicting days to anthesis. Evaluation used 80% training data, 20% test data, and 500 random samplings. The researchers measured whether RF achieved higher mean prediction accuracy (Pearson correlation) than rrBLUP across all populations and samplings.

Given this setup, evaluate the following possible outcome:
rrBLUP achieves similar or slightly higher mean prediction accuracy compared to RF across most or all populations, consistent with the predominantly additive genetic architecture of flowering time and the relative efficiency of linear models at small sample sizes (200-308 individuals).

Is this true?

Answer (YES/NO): NO